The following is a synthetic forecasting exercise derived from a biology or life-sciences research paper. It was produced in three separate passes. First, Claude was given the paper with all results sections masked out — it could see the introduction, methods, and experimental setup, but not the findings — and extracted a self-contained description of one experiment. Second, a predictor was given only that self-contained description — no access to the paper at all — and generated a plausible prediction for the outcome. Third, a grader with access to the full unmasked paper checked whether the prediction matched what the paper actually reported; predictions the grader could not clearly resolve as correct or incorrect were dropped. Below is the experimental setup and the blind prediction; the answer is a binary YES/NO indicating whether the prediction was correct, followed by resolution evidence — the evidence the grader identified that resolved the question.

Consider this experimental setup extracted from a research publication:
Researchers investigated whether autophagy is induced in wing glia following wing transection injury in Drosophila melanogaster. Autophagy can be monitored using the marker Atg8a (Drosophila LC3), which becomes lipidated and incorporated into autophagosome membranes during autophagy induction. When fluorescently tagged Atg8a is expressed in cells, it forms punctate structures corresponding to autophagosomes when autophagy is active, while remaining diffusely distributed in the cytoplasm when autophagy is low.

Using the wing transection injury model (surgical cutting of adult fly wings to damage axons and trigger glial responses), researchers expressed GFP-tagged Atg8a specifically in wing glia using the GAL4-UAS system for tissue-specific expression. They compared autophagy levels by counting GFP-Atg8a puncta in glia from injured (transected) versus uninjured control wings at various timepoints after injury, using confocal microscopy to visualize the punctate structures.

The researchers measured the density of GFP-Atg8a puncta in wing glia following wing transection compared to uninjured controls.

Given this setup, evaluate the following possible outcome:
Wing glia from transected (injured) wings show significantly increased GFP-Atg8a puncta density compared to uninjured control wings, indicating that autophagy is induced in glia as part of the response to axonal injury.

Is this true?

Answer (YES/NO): NO